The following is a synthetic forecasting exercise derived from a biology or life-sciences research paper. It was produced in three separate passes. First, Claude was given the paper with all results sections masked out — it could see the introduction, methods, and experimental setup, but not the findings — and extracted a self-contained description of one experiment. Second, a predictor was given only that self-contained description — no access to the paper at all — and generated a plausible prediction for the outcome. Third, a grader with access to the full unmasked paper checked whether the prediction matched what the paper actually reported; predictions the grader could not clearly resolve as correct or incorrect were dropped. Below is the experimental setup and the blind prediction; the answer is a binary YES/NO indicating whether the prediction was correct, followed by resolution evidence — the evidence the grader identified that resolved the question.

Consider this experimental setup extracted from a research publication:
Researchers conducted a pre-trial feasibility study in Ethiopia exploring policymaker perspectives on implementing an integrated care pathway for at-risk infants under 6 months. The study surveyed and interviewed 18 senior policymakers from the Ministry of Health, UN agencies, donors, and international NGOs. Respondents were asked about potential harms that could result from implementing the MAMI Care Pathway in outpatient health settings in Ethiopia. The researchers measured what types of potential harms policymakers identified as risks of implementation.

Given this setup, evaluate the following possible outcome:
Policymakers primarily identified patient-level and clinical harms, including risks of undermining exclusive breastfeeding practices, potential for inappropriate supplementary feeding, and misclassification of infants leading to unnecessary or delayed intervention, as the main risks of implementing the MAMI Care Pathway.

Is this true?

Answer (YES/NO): NO